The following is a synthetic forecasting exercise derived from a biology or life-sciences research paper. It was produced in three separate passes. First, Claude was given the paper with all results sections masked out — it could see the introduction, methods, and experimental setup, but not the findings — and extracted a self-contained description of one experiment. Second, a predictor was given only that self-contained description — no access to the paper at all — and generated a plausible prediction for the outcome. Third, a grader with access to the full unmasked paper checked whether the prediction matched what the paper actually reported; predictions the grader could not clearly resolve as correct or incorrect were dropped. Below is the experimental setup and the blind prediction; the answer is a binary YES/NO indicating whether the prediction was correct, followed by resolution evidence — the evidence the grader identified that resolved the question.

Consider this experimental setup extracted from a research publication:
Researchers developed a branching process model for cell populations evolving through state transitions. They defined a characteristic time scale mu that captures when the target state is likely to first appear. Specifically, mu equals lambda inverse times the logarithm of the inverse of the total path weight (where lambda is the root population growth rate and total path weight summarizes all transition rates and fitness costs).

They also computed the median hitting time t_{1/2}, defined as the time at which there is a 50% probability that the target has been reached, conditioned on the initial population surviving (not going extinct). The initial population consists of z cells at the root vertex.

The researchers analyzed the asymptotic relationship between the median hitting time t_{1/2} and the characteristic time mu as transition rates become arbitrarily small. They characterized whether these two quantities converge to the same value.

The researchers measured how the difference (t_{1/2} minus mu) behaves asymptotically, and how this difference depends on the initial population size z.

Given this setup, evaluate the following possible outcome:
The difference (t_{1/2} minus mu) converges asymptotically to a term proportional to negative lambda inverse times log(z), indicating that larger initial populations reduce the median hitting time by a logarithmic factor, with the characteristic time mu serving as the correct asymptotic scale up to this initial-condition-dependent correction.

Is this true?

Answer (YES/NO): YES